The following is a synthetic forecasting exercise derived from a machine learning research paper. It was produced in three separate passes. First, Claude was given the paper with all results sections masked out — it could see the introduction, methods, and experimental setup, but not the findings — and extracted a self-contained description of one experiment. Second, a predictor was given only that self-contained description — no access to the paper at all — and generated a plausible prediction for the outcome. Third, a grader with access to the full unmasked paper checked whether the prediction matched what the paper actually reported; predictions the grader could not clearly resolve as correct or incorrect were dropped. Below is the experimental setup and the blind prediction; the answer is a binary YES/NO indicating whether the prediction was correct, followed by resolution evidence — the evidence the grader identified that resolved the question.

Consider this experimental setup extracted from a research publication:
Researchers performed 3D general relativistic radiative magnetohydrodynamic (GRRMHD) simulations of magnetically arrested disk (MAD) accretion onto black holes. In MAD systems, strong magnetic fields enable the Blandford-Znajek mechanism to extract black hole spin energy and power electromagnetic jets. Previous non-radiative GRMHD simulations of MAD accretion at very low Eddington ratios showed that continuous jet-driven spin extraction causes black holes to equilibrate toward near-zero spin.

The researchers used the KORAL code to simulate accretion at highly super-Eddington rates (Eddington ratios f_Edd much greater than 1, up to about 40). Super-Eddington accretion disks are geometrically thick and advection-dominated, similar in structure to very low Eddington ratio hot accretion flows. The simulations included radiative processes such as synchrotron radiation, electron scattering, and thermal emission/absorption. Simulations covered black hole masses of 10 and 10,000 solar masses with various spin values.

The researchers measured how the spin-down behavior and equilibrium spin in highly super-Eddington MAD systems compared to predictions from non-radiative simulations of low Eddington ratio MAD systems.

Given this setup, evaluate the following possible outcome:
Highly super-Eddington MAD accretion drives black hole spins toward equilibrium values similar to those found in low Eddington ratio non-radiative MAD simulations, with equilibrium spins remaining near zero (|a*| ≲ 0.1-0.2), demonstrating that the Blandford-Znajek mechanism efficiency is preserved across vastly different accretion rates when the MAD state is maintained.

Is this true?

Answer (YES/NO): YES